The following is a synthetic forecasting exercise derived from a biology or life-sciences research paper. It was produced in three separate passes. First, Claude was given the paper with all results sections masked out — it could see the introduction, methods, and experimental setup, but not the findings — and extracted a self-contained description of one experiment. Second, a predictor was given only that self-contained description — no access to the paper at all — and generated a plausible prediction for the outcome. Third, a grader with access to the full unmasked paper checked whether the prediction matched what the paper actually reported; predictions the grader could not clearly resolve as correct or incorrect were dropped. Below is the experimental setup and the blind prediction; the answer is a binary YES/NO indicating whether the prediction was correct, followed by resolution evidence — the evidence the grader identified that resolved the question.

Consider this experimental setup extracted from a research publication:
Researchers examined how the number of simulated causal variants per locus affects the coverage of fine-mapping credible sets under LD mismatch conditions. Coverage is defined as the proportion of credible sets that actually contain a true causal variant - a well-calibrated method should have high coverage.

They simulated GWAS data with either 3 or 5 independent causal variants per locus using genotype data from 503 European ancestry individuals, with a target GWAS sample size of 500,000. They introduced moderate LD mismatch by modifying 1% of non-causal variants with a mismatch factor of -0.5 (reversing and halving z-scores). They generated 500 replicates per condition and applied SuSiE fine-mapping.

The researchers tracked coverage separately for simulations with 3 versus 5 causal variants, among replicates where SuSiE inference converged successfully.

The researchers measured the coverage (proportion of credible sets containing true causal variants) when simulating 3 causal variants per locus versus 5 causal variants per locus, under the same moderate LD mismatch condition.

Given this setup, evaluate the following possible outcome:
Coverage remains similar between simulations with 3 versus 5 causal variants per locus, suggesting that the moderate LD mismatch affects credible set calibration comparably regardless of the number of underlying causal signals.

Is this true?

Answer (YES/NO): YES